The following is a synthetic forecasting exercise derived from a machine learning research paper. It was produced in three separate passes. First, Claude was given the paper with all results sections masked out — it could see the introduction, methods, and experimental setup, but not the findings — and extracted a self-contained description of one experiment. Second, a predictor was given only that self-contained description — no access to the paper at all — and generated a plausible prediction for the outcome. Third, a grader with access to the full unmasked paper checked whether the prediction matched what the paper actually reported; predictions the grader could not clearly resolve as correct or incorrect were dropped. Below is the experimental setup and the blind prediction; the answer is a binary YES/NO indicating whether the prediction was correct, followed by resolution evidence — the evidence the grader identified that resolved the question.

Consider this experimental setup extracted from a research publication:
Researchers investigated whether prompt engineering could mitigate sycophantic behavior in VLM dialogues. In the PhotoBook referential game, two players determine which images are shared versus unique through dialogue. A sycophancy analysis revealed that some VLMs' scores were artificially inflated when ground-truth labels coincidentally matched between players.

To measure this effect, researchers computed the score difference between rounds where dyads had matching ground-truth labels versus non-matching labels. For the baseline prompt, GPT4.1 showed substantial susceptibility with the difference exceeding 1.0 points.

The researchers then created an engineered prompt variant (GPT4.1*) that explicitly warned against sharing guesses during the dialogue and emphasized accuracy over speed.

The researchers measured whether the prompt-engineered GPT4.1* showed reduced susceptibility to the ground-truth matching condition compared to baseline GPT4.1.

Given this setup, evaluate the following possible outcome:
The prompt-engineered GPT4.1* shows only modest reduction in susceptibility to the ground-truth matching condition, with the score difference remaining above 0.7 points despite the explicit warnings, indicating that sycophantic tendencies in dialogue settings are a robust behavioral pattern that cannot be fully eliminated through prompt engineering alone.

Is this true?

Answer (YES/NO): NO